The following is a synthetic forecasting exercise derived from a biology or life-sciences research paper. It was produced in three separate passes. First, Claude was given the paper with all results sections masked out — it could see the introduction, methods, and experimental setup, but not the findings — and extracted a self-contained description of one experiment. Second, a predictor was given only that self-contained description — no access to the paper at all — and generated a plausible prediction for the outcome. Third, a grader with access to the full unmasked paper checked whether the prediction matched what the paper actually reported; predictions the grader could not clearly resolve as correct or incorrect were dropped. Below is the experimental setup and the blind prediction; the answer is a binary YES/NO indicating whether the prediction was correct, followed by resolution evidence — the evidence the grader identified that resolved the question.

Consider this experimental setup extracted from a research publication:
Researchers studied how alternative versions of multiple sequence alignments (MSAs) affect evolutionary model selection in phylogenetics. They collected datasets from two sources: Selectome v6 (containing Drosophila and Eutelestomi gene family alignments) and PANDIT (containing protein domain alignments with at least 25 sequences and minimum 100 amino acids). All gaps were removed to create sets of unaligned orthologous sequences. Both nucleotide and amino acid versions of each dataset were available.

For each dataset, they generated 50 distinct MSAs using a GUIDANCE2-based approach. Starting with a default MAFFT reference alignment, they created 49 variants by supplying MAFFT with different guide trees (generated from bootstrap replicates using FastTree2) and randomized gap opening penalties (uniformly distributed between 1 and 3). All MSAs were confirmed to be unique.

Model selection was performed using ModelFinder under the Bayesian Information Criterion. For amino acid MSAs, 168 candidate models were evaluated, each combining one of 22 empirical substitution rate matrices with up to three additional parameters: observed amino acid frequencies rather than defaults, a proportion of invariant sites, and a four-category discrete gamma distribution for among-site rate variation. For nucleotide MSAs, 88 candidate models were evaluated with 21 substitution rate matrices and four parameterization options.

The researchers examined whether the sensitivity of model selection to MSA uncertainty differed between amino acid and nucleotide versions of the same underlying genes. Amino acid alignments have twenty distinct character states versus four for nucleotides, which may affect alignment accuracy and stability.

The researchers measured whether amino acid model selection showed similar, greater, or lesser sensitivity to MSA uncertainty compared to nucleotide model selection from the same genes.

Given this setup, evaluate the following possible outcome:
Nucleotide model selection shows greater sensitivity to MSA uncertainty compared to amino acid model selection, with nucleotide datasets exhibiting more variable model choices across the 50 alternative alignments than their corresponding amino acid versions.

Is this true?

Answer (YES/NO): YES